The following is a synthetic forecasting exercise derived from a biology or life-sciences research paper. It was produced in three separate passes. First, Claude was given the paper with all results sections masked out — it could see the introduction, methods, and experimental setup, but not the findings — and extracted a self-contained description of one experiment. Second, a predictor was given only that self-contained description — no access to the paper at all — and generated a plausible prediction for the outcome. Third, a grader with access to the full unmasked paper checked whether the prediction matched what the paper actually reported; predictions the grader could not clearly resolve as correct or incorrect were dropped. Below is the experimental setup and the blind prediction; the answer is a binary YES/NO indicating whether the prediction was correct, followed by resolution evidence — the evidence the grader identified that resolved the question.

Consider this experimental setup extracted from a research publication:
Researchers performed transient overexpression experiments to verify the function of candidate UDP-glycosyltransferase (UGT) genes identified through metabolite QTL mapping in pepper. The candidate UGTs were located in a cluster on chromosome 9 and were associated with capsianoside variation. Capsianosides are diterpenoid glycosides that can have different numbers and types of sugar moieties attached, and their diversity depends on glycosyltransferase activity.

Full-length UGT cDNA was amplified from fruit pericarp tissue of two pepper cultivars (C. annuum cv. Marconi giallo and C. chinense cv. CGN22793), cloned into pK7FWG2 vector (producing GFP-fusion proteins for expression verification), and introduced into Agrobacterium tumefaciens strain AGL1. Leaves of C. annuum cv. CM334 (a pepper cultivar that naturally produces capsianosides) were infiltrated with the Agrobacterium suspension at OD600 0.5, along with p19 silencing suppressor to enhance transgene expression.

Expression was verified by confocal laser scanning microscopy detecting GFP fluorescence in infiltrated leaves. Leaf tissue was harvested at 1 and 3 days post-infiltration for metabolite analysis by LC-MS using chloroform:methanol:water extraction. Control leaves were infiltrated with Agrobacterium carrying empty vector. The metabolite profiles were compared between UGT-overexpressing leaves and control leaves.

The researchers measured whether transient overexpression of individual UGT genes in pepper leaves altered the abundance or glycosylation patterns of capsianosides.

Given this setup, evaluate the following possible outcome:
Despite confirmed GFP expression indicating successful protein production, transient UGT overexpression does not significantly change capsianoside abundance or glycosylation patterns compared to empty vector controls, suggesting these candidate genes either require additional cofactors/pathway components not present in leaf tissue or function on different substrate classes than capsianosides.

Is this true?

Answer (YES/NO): NO